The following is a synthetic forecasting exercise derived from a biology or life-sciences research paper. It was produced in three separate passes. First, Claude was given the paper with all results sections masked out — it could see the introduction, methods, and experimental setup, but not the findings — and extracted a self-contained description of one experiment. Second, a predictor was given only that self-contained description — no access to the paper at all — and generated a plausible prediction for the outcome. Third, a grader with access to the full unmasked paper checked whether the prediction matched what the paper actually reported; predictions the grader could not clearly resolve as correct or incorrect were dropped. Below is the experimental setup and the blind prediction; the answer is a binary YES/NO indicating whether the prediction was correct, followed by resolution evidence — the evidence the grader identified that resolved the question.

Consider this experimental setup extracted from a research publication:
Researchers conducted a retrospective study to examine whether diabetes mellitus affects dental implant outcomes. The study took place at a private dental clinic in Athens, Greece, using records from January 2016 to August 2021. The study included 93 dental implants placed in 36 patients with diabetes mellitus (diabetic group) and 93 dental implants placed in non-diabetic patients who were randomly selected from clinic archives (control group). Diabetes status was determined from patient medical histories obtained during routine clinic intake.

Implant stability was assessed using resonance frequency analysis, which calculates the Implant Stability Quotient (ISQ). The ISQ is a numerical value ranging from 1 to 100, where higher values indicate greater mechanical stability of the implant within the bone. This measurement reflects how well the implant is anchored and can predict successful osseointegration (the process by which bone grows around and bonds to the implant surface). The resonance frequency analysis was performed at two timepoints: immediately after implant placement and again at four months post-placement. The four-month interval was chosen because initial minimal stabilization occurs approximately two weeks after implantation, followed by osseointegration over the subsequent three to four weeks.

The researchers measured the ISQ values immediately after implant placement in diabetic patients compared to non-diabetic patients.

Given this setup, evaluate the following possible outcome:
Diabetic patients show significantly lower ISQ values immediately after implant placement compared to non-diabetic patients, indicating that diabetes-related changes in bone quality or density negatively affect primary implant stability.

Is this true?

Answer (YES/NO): NO